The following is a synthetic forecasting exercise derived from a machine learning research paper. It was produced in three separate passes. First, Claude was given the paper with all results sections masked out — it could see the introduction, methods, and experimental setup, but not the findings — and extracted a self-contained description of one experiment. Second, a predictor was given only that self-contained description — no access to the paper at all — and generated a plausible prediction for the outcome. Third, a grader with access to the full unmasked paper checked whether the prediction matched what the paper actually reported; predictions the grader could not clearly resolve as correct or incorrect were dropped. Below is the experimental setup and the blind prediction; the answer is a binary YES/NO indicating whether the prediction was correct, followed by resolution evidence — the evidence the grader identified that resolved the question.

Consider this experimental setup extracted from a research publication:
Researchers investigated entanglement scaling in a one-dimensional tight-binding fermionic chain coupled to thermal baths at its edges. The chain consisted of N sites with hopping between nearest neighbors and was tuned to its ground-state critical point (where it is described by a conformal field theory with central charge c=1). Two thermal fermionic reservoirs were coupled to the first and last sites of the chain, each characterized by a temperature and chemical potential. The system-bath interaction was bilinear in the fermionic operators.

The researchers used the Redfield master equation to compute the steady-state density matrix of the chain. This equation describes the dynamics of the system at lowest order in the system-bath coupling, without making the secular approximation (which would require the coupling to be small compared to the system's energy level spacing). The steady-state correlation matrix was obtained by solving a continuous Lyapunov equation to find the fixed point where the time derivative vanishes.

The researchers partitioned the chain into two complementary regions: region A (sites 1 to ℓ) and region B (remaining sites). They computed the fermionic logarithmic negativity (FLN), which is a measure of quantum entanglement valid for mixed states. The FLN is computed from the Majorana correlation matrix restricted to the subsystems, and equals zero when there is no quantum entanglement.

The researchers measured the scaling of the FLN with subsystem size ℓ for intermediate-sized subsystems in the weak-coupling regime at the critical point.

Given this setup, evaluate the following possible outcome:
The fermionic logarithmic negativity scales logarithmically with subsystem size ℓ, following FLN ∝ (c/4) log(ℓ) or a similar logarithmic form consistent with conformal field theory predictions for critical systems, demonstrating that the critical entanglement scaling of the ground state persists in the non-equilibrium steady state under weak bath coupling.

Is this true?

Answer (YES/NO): YES